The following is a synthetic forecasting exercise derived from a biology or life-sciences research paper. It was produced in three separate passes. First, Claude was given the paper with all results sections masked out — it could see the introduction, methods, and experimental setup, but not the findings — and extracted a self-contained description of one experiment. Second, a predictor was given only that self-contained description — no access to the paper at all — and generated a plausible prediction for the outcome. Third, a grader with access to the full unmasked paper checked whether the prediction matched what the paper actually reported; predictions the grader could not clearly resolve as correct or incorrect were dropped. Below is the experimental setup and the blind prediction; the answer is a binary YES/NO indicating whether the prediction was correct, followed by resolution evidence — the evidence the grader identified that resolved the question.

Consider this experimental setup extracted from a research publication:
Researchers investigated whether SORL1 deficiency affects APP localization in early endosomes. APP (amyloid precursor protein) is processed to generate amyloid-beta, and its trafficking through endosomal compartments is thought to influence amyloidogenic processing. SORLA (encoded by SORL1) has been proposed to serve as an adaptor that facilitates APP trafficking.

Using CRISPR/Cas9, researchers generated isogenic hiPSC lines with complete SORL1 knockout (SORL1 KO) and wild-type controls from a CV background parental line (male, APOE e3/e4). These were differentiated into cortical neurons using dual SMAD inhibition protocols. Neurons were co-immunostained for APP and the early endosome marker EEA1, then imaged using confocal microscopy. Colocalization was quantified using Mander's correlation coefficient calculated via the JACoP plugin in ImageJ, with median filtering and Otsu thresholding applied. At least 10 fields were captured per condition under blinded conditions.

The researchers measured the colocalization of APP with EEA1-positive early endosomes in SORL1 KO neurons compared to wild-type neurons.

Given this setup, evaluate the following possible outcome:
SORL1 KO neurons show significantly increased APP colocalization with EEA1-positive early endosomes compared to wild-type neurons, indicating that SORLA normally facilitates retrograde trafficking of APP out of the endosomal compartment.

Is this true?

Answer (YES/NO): YES